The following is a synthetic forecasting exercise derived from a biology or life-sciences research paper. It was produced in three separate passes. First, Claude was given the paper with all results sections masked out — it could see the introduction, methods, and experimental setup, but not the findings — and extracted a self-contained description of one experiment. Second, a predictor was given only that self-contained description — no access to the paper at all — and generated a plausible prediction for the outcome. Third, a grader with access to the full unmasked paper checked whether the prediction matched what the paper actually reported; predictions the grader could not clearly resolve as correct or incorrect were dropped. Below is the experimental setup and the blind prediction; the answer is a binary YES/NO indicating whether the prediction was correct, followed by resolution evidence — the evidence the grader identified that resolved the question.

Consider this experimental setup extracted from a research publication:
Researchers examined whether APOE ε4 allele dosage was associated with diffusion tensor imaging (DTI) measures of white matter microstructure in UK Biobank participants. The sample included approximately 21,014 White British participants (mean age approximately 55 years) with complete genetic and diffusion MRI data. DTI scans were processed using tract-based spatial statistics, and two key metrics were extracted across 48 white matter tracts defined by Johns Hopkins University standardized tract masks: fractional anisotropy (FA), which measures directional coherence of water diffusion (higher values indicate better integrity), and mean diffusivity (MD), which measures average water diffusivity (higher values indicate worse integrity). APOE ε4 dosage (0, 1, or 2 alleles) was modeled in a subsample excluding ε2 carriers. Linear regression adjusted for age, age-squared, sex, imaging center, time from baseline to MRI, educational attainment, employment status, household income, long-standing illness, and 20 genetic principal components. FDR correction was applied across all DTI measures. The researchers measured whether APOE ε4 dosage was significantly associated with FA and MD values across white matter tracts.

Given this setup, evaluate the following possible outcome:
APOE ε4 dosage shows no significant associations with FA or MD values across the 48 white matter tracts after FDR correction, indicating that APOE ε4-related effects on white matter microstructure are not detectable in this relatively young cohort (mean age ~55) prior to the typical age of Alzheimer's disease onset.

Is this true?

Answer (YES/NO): NO